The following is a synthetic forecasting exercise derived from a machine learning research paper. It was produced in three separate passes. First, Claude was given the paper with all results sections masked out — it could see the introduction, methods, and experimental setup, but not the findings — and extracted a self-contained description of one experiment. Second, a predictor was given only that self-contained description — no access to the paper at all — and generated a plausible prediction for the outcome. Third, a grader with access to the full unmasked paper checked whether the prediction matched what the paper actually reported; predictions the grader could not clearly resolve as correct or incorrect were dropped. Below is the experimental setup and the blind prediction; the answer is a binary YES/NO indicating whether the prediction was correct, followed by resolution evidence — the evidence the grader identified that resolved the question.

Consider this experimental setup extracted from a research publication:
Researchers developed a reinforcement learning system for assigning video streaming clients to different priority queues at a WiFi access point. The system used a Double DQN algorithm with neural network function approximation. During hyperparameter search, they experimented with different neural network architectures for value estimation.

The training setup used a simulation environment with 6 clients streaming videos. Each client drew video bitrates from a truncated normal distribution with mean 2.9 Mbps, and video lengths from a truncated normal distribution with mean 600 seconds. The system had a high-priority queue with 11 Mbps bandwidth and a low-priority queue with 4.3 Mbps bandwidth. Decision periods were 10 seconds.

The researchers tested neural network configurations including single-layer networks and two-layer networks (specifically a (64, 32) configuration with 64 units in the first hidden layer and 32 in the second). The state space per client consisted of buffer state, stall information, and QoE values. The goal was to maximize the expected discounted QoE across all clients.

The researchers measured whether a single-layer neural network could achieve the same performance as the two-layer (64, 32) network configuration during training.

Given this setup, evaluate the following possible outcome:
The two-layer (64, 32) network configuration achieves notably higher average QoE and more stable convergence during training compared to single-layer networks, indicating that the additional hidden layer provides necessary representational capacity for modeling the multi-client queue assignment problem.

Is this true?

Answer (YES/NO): YES